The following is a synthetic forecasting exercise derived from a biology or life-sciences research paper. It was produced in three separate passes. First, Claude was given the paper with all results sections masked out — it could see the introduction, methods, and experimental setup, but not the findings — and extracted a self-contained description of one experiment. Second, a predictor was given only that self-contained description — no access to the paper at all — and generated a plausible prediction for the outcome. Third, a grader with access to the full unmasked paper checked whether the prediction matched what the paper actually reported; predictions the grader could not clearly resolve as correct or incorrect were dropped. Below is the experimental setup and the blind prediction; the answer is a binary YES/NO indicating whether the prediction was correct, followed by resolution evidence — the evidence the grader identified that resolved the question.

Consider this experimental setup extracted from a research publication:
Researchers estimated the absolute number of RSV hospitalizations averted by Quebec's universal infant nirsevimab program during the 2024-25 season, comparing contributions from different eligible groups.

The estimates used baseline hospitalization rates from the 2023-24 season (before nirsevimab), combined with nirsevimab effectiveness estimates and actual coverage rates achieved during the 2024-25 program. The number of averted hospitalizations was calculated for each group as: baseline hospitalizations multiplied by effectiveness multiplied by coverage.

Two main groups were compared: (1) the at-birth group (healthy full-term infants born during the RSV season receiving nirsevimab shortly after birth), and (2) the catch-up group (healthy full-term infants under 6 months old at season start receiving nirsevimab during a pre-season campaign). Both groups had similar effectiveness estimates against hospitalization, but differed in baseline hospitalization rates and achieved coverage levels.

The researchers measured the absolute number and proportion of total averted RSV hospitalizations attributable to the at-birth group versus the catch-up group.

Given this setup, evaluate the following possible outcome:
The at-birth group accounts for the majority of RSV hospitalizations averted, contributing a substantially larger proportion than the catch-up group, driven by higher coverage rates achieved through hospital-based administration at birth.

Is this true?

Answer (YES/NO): YES